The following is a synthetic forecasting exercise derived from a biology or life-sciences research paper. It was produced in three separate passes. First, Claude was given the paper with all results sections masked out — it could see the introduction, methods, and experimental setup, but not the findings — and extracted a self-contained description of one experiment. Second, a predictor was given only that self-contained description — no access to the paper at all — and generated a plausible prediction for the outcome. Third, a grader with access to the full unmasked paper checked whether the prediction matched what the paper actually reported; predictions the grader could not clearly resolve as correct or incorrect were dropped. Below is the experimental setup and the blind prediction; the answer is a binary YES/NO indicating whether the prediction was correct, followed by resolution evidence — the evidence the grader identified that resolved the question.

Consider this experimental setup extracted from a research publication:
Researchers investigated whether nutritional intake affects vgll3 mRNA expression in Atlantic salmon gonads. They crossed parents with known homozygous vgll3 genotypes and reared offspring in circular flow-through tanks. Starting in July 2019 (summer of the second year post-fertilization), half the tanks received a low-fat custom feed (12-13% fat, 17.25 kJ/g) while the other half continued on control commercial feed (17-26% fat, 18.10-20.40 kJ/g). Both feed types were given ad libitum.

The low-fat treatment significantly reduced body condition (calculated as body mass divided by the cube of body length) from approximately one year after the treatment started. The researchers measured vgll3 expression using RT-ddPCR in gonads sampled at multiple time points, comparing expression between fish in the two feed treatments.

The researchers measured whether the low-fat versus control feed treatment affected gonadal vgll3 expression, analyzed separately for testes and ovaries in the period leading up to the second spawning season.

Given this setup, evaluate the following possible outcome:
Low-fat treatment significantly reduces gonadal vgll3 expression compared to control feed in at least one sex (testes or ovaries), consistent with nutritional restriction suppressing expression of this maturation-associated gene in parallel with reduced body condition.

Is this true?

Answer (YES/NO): YES